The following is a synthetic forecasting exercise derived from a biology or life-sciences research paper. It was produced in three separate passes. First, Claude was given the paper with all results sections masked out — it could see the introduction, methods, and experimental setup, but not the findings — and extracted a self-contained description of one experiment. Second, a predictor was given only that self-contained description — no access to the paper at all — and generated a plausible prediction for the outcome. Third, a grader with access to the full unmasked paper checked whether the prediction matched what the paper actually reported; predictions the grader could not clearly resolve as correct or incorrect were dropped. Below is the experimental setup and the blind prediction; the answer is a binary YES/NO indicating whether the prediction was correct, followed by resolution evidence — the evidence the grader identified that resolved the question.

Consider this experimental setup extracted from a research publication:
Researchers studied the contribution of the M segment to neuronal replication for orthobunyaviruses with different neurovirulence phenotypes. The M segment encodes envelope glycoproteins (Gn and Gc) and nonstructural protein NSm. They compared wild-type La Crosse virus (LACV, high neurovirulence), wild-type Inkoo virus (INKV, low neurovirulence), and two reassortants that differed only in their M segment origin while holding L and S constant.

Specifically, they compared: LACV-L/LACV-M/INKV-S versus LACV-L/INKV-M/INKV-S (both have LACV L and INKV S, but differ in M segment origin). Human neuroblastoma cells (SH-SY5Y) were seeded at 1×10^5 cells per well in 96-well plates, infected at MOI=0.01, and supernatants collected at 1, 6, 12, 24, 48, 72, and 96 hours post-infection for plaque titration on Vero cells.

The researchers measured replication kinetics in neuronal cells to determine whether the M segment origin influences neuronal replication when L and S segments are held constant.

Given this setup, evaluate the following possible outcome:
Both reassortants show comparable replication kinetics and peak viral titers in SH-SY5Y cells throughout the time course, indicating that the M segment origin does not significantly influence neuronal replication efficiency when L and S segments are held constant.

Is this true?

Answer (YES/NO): NO